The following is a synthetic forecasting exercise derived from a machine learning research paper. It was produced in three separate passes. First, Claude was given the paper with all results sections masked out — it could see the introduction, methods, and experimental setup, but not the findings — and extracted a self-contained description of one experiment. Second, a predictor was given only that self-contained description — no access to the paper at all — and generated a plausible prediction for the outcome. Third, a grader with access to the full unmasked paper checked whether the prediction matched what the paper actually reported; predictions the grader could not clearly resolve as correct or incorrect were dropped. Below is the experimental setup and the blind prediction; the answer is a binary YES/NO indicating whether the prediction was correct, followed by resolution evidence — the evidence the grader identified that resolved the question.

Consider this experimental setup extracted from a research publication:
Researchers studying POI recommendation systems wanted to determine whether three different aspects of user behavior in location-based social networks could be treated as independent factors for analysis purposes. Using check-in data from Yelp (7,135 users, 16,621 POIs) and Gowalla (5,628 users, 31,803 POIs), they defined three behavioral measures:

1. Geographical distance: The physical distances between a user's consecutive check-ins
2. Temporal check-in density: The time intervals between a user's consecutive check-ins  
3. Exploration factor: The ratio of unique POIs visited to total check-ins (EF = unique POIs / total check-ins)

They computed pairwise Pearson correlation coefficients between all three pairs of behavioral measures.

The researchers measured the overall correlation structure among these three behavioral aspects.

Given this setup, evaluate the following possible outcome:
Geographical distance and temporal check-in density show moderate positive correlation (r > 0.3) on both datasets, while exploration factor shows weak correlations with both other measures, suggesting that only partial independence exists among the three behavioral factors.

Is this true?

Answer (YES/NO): NO